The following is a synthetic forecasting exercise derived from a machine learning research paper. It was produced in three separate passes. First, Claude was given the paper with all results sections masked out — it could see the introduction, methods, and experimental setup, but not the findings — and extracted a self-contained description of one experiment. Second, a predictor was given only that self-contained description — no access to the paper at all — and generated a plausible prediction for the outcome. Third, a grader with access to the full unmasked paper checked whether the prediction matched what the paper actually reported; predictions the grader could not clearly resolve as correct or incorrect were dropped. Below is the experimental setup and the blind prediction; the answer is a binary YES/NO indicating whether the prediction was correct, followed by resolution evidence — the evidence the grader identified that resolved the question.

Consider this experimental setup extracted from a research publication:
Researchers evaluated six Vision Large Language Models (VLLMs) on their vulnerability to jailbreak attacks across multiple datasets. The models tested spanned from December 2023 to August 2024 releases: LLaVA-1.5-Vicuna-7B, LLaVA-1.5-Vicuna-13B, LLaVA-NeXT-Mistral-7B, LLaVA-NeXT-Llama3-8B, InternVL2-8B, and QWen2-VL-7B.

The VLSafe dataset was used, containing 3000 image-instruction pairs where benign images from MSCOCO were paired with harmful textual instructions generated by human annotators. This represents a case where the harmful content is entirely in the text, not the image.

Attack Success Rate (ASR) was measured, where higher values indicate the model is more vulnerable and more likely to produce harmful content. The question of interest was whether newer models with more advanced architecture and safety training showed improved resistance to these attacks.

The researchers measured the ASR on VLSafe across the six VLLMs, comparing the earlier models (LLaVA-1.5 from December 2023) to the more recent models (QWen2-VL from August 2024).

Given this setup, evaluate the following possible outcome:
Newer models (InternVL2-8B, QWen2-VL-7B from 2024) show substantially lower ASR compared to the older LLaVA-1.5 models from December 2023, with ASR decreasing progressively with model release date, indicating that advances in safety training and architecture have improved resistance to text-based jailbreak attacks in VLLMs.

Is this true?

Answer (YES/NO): NO